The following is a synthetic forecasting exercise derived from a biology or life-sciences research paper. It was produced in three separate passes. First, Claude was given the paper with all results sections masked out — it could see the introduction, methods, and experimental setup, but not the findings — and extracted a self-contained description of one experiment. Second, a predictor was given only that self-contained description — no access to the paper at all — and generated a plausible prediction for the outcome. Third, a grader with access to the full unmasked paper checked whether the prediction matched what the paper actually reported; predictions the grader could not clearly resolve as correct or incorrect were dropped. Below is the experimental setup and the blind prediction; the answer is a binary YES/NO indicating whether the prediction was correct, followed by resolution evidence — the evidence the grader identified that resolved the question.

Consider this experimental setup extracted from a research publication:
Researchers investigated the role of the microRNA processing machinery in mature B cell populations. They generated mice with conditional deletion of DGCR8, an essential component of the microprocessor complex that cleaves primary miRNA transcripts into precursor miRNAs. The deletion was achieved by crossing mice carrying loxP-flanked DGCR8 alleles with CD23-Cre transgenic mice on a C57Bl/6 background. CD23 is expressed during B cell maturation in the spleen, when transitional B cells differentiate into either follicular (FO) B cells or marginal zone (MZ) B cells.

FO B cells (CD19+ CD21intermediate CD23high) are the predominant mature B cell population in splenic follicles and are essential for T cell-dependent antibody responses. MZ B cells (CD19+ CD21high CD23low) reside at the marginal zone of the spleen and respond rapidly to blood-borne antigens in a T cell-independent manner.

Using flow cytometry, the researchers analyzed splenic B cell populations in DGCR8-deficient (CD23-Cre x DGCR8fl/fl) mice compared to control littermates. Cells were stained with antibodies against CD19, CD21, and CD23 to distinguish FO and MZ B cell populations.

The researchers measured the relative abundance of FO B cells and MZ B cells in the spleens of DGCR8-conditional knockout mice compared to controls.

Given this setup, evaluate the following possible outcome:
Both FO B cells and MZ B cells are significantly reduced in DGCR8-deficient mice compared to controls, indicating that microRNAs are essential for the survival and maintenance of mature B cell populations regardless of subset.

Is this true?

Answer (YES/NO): NO